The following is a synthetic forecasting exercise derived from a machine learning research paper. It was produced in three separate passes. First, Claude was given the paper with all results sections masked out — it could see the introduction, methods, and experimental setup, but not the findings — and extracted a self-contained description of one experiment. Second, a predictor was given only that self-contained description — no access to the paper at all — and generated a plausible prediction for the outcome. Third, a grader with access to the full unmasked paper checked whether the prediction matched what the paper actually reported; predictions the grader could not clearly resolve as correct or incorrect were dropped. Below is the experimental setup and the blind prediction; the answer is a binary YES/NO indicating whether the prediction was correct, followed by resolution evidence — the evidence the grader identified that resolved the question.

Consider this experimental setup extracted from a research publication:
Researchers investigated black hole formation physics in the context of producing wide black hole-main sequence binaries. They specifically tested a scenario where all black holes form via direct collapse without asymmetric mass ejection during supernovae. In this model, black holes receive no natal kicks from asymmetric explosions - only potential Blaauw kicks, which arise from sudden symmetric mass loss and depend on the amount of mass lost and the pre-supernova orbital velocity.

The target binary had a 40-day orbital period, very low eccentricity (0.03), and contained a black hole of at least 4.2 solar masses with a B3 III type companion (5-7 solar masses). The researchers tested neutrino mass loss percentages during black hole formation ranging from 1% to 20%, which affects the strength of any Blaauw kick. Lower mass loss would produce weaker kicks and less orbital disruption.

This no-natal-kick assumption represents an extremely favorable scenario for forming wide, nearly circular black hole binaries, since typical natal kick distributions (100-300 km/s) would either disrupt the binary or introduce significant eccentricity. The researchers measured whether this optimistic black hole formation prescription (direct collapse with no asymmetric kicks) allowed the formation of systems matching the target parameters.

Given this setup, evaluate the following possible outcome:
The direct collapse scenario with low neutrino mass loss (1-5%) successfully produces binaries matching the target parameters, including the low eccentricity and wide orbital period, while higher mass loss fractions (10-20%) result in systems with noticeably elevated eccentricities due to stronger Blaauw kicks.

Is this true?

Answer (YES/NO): NO